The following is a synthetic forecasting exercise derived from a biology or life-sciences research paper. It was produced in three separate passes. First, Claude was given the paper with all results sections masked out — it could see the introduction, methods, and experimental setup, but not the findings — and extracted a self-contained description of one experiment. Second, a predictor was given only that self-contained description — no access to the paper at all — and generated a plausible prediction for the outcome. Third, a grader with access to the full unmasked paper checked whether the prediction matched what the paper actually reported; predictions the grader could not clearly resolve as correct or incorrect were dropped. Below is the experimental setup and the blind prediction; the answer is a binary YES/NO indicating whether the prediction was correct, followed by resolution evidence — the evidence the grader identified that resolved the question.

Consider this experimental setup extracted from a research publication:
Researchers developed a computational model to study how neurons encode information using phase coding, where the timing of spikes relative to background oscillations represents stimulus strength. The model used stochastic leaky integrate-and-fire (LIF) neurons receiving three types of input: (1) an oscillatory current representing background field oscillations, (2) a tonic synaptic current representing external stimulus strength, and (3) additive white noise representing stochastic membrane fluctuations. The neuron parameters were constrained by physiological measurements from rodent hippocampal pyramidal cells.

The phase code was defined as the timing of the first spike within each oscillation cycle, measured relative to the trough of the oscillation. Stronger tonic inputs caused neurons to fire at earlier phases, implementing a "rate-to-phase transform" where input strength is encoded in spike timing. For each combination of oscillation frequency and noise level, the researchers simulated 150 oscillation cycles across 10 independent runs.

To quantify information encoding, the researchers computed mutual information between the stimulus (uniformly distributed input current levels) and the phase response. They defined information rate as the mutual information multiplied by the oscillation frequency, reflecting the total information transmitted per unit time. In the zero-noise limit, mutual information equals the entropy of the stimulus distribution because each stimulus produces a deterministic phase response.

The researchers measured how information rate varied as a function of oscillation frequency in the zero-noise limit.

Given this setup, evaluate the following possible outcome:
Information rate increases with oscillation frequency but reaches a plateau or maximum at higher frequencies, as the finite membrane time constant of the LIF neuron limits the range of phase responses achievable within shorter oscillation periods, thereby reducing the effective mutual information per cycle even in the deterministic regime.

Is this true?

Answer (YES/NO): NO